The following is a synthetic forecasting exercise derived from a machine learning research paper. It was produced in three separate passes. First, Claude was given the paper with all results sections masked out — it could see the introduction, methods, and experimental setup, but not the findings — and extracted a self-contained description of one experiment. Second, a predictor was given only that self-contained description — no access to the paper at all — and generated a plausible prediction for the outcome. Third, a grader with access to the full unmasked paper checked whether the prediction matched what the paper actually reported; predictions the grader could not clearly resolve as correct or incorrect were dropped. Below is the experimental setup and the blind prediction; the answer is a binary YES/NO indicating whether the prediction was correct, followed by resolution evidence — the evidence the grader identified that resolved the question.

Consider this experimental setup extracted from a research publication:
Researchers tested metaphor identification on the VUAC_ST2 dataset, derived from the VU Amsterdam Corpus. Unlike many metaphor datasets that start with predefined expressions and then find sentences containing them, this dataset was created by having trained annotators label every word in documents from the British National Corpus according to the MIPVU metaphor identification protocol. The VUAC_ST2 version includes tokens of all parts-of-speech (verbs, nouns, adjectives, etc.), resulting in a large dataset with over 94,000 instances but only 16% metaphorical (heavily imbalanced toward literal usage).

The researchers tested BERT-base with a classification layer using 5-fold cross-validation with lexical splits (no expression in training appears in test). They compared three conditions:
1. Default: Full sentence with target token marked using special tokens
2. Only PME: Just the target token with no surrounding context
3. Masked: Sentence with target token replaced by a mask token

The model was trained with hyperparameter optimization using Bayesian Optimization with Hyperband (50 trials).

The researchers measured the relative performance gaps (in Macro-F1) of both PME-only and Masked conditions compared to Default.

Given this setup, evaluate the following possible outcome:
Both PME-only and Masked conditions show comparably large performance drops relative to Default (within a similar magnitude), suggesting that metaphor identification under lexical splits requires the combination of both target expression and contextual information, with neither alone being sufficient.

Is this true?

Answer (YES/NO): NO